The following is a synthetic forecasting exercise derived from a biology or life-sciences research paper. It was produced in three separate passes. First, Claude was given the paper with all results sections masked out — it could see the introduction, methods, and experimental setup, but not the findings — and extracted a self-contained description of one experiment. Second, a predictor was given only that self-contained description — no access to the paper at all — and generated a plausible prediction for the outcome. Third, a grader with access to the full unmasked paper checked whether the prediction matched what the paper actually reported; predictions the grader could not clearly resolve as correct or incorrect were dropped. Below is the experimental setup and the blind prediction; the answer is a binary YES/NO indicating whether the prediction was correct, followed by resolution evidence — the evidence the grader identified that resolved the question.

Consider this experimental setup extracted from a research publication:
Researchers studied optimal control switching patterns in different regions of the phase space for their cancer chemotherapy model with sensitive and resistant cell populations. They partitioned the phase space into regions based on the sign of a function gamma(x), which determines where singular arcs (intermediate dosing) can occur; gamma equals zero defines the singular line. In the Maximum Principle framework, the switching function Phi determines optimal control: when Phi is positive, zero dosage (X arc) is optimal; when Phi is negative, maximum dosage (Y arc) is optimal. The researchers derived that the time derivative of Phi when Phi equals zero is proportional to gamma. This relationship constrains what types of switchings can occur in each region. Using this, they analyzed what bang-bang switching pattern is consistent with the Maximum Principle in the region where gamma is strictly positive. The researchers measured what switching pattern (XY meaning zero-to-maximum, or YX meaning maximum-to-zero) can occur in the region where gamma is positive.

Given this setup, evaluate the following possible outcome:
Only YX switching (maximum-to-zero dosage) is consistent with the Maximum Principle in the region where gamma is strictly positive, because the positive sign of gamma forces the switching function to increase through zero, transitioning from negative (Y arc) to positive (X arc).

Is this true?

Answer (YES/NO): YES